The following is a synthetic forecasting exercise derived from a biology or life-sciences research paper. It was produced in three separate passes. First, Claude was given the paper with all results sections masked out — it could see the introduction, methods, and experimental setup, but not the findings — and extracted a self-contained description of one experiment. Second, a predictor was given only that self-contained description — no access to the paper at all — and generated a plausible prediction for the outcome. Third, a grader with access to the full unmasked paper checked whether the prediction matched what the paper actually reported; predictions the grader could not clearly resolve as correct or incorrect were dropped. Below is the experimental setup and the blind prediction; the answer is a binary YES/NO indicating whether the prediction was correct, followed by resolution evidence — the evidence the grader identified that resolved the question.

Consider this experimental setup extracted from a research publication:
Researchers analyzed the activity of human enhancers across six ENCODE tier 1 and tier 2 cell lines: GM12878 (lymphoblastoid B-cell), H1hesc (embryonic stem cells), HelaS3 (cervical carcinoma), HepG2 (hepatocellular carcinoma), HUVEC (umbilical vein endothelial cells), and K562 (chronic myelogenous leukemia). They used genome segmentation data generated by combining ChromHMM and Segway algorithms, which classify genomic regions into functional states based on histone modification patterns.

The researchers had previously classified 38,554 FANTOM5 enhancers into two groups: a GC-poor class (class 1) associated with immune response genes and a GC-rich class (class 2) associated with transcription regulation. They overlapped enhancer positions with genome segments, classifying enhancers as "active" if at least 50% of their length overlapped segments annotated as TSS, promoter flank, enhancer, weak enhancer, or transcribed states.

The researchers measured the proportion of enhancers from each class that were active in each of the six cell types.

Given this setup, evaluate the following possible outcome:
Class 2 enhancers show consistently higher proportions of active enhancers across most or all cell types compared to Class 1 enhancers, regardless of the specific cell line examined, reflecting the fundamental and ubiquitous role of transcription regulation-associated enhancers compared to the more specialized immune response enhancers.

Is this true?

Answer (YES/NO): NO